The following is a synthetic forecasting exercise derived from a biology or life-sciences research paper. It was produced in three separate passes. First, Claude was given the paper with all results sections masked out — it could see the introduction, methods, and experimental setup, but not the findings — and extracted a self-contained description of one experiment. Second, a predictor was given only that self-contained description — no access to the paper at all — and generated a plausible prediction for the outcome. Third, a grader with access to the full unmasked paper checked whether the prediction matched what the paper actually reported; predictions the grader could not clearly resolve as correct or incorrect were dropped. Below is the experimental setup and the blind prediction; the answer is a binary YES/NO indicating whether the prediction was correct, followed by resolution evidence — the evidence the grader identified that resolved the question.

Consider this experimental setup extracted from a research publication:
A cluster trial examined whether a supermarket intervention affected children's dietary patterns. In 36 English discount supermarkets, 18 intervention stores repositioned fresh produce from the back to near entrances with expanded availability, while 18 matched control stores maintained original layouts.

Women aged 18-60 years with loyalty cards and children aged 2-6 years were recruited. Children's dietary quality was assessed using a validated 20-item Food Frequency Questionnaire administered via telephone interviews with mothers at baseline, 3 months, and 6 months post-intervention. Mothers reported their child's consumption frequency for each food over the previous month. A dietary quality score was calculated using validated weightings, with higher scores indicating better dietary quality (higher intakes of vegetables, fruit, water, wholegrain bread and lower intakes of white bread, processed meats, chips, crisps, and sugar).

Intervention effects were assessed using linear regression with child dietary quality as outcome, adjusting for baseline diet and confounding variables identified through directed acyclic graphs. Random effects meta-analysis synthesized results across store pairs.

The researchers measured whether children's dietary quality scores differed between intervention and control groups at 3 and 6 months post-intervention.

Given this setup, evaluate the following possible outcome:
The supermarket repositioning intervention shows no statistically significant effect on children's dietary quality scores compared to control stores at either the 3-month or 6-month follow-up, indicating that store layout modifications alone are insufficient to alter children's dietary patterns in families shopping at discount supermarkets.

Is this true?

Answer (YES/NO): NO